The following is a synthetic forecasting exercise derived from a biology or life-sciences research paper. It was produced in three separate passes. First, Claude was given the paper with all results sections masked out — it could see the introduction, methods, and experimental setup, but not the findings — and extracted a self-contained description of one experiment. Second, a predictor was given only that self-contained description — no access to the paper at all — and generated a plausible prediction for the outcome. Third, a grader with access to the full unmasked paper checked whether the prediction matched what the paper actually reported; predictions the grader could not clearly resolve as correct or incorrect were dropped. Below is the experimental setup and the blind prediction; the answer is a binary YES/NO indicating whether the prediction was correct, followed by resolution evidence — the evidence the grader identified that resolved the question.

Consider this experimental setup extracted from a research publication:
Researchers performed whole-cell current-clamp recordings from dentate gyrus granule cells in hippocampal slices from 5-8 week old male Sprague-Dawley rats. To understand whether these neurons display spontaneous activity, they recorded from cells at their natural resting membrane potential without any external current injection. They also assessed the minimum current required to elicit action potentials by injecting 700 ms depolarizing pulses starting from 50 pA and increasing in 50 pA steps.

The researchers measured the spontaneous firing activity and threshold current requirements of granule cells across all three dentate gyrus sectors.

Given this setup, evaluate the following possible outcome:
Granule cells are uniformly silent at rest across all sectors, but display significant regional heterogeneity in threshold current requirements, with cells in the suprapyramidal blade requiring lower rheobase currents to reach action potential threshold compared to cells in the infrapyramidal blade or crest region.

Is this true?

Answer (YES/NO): NO